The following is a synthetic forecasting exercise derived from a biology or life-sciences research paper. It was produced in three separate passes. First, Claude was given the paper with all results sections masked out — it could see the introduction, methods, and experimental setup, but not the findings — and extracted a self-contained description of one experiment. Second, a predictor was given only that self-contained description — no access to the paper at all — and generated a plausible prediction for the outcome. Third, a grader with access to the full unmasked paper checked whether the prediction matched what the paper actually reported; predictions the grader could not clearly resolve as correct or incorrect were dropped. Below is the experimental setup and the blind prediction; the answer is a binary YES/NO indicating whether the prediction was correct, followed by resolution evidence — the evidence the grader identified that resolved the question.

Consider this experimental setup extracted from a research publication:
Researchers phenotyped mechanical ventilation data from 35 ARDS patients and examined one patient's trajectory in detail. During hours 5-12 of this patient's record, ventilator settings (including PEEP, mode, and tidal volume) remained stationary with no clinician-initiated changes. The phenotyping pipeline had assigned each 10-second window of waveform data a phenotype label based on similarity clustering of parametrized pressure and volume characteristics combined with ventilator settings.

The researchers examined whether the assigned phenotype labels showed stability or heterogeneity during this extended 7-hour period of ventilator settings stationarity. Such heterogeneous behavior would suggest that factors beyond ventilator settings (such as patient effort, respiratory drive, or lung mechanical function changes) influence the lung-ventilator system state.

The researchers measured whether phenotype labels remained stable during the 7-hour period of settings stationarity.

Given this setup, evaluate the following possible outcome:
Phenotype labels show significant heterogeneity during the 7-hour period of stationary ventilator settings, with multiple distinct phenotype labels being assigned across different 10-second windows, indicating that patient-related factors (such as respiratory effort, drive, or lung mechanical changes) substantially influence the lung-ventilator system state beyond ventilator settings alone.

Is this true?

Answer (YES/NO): YES